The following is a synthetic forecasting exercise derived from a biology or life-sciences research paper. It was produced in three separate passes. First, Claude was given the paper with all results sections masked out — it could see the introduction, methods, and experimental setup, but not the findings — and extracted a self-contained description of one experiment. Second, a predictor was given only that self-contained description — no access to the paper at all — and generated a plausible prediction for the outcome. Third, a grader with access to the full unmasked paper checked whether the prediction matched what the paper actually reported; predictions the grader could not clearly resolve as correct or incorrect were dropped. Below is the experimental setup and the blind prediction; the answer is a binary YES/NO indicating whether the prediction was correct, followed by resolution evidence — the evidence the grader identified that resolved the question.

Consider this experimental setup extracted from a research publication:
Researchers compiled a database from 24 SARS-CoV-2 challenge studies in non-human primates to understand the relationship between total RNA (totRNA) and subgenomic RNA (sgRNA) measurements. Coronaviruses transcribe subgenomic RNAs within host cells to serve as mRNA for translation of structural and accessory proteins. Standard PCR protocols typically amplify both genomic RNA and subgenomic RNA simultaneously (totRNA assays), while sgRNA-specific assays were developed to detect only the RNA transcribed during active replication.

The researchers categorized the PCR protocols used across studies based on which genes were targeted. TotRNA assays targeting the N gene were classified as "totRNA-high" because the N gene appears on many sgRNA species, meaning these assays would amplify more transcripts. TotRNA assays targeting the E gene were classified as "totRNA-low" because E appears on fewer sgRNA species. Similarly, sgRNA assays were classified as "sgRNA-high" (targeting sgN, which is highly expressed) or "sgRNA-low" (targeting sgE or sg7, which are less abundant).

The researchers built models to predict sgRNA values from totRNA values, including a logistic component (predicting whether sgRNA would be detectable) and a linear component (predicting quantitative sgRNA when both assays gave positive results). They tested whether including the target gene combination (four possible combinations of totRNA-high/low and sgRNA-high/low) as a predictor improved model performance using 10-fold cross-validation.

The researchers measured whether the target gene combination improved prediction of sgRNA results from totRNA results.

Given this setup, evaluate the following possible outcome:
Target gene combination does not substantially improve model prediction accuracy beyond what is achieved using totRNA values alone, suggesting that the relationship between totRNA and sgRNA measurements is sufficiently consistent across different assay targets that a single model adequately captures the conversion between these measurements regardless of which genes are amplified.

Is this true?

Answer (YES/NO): NO